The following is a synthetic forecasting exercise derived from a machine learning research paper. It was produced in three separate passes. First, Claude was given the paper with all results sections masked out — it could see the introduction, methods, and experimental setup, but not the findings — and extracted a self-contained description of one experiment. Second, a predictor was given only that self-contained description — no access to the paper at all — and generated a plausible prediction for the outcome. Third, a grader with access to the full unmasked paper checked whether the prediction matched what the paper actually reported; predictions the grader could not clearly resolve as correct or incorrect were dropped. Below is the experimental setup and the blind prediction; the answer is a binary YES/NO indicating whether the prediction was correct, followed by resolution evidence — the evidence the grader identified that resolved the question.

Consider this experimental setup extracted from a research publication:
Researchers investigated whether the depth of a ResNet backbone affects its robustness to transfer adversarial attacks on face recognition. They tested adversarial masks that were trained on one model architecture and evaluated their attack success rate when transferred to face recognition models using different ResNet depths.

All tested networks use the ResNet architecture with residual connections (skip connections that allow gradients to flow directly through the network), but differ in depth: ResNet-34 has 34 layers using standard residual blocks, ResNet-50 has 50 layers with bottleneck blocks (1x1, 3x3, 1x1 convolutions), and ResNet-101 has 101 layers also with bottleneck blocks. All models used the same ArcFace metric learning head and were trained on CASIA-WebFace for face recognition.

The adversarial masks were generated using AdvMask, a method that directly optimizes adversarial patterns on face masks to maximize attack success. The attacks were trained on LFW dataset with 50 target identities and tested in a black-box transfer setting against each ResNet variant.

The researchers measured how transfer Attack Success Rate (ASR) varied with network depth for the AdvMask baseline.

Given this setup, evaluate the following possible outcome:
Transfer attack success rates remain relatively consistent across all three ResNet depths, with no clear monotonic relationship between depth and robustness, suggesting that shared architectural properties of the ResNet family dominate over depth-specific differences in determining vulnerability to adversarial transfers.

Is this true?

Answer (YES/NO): NO